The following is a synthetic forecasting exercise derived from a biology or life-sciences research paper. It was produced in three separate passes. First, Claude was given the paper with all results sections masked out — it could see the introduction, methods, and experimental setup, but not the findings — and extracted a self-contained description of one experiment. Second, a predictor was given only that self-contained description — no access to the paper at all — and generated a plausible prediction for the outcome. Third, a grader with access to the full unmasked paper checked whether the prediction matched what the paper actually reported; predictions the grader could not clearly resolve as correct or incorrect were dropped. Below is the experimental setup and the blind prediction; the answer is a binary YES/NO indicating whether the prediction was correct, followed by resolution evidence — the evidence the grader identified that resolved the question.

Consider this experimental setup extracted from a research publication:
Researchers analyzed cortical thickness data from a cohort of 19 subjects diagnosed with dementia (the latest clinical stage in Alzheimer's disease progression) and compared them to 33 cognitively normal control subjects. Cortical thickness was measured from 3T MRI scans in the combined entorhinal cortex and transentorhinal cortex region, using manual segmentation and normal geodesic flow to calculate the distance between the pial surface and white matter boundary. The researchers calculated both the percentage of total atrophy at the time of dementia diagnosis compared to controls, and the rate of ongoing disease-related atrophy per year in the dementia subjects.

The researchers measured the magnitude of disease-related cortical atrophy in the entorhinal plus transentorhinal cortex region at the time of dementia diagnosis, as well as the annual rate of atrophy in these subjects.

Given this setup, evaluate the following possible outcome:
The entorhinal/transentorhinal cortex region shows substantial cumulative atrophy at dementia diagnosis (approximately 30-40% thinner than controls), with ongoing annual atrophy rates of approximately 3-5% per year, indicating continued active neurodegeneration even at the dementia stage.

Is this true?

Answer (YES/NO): NO